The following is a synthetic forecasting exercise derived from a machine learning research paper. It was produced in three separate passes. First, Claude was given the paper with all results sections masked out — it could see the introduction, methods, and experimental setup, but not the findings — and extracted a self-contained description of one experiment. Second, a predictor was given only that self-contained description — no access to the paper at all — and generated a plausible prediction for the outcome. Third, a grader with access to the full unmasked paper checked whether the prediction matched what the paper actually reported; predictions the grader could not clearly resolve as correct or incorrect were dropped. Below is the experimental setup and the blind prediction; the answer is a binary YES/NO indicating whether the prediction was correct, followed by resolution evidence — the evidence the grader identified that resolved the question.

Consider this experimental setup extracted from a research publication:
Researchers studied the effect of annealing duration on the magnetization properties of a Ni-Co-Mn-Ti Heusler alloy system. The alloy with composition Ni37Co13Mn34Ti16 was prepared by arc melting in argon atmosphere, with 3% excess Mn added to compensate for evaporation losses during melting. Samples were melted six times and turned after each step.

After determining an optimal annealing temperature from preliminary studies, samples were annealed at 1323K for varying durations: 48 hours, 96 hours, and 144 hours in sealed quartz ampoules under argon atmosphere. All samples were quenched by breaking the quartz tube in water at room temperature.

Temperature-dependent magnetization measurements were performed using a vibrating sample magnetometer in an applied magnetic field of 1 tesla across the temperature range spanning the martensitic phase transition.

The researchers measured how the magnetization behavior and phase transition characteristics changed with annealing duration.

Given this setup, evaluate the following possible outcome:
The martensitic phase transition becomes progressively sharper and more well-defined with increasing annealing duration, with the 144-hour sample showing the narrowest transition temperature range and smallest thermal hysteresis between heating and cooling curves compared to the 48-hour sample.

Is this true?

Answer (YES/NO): NO